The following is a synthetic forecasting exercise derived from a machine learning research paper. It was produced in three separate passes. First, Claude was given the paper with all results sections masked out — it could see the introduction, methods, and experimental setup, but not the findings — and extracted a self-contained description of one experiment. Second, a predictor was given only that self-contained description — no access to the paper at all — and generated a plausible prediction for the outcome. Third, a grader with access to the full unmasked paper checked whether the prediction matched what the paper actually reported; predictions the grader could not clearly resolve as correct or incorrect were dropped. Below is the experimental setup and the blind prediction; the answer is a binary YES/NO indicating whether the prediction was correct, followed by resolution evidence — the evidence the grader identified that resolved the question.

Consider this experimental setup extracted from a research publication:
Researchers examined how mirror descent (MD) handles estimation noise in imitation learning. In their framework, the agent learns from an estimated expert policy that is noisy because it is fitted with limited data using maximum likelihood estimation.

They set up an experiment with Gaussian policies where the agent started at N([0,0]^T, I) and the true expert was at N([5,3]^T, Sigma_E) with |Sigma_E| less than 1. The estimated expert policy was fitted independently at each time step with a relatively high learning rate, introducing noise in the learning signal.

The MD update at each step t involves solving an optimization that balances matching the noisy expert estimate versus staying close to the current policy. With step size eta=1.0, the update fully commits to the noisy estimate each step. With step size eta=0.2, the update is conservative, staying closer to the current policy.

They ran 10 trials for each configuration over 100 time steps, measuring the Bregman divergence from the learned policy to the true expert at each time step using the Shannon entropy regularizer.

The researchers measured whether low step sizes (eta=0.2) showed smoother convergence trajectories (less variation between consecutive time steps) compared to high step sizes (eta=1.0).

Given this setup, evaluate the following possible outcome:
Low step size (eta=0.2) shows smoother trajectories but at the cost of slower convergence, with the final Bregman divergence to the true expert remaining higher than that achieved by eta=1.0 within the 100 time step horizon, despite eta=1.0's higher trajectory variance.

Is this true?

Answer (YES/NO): NO